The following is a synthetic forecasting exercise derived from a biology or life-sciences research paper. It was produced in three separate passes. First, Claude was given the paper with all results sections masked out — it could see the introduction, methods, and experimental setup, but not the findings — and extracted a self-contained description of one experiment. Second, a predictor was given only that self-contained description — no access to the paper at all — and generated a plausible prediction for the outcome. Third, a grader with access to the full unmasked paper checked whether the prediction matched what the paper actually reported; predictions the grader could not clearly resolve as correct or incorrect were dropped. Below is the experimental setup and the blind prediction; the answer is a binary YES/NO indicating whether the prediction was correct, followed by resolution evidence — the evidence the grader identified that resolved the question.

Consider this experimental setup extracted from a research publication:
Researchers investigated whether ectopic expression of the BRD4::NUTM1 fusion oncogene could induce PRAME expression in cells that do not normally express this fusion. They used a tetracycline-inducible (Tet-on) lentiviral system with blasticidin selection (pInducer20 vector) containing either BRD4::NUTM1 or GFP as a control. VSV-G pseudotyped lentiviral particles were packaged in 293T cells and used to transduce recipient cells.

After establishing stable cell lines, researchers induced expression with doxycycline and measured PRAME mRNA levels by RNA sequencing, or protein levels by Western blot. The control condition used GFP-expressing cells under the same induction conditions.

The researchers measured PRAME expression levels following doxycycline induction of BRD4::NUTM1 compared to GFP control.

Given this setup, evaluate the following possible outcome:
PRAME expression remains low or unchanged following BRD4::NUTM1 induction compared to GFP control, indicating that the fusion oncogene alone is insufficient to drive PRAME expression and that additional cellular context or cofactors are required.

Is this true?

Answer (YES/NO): NO